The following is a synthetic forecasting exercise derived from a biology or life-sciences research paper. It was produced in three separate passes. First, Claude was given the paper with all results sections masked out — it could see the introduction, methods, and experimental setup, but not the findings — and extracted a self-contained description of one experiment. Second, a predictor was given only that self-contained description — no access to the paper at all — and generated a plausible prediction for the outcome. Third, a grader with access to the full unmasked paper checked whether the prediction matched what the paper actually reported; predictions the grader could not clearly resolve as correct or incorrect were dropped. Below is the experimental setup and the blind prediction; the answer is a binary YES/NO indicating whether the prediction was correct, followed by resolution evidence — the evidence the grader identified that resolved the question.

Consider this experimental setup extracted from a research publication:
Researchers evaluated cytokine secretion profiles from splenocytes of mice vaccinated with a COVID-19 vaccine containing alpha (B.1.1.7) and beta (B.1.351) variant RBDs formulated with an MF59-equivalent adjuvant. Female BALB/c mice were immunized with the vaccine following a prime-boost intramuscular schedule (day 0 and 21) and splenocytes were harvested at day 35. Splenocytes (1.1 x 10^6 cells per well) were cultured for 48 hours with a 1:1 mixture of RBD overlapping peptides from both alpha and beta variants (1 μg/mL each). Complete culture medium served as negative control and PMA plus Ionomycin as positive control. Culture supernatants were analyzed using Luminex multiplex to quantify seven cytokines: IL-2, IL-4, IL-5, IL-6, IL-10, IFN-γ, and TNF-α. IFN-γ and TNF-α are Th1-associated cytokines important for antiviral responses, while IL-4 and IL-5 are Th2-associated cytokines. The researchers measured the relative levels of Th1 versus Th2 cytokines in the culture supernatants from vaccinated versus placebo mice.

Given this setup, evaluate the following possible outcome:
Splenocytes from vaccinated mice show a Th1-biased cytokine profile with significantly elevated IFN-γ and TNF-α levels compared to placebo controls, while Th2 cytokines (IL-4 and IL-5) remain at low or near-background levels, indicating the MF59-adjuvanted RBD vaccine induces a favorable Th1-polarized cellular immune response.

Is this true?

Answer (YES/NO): NO